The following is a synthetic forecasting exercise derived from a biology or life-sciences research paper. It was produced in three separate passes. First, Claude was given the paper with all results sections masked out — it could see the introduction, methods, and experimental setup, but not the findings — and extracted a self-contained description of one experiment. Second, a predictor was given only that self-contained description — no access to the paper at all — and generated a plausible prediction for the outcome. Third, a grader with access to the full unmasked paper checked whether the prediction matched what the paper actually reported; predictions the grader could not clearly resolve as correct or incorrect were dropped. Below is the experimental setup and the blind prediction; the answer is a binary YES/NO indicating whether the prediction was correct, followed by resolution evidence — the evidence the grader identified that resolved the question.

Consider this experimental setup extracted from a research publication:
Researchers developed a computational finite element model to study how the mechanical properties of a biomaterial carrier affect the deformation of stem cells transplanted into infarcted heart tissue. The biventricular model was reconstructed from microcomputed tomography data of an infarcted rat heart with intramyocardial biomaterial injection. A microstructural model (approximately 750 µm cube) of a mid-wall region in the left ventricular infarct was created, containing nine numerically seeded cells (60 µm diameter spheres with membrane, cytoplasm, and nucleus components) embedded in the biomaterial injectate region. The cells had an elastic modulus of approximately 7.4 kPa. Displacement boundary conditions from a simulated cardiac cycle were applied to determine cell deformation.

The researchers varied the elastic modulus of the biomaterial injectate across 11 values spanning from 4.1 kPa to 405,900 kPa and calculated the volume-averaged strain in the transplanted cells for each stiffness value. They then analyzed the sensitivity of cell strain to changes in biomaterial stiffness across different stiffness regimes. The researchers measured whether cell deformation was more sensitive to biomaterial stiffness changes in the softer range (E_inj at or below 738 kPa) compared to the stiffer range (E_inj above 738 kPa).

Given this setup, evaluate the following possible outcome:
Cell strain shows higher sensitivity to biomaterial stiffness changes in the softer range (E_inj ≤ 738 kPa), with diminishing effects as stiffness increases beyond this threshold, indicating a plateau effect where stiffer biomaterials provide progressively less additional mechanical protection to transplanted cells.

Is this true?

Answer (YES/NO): YES